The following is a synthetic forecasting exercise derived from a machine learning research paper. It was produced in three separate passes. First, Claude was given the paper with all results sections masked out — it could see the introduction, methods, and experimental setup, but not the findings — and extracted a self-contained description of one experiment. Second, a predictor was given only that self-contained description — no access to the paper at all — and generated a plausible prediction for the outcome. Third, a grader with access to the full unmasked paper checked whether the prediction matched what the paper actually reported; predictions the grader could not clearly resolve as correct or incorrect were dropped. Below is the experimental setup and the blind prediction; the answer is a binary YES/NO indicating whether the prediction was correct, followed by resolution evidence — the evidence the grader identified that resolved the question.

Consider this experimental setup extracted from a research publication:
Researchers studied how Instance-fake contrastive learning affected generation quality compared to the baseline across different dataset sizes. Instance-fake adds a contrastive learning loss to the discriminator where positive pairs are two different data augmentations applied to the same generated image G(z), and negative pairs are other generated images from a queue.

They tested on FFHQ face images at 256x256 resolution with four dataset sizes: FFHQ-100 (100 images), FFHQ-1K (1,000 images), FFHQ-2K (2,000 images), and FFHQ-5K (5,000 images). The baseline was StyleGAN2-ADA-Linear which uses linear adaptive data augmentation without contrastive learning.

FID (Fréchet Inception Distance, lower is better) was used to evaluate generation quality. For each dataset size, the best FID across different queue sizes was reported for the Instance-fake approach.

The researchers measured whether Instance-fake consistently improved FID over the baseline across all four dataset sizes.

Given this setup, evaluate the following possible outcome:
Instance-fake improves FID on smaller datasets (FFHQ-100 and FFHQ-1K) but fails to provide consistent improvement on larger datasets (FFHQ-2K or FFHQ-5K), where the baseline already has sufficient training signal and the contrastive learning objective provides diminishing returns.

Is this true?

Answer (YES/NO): NO